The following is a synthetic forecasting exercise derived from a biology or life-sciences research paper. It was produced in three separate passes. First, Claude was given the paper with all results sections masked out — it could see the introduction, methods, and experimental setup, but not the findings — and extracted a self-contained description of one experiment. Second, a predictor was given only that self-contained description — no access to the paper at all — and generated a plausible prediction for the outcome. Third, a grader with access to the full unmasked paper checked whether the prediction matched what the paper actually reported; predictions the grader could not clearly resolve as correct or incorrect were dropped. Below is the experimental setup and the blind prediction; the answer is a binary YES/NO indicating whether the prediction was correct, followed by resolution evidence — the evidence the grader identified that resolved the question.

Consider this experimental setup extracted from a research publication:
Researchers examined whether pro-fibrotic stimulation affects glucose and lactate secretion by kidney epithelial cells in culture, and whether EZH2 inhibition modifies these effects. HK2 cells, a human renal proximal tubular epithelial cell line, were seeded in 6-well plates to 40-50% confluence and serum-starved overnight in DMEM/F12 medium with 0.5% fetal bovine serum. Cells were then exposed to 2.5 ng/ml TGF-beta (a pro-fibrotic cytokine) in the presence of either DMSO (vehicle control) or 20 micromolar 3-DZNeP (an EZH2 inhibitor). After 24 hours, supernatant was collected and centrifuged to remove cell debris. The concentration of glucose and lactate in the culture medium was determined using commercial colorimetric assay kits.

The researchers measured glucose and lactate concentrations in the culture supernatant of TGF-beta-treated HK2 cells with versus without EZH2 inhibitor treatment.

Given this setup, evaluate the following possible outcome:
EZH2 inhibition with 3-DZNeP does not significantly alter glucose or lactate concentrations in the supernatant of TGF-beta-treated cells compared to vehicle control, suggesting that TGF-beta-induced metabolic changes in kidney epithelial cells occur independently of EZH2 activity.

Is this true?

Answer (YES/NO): NO